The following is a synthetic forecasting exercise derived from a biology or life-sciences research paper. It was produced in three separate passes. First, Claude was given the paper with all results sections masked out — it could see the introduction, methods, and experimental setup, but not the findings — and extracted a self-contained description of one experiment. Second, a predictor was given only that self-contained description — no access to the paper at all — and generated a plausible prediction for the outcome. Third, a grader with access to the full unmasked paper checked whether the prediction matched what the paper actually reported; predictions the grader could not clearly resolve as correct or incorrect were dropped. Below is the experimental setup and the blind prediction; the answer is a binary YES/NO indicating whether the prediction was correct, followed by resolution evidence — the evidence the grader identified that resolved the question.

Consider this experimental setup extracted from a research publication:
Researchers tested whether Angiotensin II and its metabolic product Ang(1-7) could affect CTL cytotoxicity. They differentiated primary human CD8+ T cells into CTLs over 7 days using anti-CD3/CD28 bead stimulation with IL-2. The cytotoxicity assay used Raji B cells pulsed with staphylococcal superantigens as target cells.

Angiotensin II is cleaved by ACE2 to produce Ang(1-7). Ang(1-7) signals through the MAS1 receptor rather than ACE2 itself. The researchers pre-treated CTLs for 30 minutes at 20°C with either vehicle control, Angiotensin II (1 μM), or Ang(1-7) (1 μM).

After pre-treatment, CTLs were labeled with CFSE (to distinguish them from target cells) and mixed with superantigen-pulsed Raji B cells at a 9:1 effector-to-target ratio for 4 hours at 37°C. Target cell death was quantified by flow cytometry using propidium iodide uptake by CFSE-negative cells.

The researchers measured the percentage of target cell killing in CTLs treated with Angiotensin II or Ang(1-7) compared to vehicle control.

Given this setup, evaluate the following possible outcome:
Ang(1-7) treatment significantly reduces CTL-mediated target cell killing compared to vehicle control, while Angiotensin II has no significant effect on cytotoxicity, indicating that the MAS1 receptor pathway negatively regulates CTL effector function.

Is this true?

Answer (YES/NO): NO